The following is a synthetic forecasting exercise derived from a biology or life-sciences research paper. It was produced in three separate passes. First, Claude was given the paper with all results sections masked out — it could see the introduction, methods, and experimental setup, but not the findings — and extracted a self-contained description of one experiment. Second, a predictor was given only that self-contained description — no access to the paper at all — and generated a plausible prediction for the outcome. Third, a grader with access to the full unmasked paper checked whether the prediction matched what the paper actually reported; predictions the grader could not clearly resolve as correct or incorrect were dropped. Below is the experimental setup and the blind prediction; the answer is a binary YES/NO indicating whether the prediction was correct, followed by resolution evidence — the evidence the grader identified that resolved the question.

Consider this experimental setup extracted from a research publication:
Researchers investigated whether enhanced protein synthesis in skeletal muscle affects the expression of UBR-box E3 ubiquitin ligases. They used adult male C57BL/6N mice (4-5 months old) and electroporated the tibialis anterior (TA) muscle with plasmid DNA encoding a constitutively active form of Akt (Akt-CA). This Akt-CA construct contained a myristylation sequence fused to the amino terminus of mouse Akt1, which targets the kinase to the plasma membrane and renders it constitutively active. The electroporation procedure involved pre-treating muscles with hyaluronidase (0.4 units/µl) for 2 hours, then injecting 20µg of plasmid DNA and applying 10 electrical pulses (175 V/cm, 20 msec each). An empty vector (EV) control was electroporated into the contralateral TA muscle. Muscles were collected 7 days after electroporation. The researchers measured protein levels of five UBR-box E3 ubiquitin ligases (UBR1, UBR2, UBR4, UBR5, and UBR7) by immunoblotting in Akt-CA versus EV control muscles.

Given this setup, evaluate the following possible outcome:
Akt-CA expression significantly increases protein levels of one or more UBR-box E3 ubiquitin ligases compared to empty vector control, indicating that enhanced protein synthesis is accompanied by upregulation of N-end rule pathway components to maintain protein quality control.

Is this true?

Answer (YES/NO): YES